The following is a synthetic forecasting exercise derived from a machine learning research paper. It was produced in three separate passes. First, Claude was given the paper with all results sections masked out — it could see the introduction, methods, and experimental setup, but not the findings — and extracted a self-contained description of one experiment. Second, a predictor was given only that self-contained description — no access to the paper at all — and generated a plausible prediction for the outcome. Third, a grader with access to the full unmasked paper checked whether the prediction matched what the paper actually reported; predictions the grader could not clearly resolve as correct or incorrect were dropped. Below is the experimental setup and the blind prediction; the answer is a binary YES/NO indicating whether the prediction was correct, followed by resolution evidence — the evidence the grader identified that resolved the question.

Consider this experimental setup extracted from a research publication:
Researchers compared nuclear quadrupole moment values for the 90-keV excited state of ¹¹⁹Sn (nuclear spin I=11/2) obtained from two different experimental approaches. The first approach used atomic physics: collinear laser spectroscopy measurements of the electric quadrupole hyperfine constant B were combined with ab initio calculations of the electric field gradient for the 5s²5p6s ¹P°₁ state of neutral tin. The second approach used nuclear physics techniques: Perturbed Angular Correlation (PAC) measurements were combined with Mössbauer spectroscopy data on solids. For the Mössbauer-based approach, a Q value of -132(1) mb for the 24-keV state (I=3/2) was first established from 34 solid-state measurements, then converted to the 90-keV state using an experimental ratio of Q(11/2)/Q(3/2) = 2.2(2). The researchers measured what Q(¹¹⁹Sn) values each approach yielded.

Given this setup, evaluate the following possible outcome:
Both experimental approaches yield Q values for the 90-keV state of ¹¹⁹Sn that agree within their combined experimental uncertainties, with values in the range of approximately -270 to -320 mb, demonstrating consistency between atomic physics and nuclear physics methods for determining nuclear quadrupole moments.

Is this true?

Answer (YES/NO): NO